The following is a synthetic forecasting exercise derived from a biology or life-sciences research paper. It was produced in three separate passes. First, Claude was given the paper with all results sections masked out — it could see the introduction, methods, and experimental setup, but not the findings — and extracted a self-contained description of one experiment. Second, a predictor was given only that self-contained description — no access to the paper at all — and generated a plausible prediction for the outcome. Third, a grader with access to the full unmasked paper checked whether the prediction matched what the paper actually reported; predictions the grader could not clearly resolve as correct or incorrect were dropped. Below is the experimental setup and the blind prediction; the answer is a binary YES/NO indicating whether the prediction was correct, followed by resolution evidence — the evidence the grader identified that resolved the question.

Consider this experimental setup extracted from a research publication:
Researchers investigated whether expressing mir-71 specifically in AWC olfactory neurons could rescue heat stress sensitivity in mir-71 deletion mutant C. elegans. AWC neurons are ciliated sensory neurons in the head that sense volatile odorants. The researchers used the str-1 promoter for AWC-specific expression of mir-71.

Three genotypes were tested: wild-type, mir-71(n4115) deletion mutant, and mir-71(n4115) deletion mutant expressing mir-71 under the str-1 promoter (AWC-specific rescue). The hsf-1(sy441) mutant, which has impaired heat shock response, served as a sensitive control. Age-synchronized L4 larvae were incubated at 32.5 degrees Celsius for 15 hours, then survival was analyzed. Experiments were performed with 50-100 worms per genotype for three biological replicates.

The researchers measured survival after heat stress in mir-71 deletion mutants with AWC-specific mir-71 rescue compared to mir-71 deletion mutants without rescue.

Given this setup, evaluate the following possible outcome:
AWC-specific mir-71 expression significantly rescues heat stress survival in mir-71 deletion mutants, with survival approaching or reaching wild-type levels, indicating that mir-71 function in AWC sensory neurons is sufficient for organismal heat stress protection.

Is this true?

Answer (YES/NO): YES